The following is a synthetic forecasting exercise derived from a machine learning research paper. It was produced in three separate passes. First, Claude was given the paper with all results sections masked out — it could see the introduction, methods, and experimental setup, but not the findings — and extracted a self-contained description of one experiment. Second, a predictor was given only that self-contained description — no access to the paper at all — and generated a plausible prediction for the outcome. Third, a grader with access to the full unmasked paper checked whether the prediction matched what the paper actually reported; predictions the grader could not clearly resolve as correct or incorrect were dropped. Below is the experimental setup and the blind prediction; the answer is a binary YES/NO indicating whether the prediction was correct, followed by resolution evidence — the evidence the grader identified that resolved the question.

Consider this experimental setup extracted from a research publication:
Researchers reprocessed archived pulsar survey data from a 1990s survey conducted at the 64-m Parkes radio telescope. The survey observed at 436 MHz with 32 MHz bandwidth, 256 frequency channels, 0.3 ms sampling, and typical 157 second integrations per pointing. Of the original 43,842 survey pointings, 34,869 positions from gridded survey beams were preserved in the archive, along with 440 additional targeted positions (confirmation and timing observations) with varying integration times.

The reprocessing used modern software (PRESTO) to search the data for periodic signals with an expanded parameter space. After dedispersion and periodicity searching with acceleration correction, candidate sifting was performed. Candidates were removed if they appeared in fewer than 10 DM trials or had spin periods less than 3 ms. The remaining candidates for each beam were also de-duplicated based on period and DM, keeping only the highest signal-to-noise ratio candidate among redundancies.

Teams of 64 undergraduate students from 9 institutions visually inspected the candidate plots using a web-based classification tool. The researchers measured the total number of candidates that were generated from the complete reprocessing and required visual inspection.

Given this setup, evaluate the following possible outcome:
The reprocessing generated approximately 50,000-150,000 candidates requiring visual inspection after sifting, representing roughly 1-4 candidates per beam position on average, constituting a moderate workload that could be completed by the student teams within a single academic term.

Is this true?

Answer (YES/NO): NO